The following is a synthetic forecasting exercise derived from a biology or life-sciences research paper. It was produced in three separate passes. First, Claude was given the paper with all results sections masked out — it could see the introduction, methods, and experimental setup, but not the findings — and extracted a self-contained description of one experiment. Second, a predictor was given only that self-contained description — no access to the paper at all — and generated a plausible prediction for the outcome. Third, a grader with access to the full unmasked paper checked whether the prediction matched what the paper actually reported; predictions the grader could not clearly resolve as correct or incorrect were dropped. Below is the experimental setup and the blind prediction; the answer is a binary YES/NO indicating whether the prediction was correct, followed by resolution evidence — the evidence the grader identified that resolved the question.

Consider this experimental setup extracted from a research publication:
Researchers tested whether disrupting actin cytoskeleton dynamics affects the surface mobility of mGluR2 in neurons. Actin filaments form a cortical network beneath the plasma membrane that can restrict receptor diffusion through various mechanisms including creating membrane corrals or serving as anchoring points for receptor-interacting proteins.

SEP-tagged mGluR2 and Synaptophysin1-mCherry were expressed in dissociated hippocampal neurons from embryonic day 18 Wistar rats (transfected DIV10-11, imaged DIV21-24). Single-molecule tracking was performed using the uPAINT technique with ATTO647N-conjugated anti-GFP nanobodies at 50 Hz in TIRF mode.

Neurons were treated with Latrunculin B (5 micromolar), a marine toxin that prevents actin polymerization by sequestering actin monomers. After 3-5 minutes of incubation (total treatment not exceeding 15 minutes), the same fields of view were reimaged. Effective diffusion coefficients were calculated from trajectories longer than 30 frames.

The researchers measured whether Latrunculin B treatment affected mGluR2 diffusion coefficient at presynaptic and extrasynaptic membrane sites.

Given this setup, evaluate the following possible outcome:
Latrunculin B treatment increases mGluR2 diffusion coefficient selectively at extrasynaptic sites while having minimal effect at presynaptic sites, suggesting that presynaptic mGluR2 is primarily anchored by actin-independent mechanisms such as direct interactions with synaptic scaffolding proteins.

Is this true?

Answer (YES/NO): NO